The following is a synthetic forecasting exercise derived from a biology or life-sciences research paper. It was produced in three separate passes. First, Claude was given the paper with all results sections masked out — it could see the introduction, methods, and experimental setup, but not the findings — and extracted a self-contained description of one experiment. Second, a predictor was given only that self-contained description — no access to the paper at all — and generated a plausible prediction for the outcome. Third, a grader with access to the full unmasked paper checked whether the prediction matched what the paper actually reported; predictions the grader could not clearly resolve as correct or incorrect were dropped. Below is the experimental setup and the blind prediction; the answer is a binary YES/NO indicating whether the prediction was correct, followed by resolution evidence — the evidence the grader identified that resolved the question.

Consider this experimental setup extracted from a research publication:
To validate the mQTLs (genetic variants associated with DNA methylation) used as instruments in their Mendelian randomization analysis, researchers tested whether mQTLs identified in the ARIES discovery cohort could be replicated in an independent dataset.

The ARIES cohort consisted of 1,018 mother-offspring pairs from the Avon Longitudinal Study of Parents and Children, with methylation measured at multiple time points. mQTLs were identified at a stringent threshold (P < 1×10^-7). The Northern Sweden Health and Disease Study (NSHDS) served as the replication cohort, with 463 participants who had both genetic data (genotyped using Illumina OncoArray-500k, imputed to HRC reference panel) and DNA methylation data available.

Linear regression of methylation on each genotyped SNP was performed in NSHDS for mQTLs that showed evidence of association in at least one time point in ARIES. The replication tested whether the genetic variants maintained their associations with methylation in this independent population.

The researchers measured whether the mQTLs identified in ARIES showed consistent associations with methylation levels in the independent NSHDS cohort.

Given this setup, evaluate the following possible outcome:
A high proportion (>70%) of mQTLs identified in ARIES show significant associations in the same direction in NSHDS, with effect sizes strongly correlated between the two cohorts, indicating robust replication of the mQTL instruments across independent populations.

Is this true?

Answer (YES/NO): NO